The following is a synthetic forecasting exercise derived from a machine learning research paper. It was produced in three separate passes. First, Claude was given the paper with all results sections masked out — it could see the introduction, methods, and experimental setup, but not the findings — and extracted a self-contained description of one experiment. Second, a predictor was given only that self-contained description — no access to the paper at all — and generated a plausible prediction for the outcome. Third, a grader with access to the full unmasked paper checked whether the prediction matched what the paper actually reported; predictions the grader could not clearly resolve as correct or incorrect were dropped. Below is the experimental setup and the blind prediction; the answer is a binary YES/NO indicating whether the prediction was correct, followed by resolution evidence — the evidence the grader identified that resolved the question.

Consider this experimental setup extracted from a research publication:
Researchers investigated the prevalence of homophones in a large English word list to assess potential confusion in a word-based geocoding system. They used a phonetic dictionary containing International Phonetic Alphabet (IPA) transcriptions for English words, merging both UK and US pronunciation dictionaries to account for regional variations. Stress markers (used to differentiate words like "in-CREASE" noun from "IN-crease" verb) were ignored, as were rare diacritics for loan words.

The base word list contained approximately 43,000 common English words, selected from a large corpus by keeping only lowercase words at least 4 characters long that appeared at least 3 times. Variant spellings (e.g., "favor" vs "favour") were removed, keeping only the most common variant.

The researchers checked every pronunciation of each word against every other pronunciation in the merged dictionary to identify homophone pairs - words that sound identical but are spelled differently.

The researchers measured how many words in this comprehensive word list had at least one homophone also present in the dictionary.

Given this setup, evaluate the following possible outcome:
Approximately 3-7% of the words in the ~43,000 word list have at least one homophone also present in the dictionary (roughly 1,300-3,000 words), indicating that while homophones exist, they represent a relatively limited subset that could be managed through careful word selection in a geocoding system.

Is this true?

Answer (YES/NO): YES